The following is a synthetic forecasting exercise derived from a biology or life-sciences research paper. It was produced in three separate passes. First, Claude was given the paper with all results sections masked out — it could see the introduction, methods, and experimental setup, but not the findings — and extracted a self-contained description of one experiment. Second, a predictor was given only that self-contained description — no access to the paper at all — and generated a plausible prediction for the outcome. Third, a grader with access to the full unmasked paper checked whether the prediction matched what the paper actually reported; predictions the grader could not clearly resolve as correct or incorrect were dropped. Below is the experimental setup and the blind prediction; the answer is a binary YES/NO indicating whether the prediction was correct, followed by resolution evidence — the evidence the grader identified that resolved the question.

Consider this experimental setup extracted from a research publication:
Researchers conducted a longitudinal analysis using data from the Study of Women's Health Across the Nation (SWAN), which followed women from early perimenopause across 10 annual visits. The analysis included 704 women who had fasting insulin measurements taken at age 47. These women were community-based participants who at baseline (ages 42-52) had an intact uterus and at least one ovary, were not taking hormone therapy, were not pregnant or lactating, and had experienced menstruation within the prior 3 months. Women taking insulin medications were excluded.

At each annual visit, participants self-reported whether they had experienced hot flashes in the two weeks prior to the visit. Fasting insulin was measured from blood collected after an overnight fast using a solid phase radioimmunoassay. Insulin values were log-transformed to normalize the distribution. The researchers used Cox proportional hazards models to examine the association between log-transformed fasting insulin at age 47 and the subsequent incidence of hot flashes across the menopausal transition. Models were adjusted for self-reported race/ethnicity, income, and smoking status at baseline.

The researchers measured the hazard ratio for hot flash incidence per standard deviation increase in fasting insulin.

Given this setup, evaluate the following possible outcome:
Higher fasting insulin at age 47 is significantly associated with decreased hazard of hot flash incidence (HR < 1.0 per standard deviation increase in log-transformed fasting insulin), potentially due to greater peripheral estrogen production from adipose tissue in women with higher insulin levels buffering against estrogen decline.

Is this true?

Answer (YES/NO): NO